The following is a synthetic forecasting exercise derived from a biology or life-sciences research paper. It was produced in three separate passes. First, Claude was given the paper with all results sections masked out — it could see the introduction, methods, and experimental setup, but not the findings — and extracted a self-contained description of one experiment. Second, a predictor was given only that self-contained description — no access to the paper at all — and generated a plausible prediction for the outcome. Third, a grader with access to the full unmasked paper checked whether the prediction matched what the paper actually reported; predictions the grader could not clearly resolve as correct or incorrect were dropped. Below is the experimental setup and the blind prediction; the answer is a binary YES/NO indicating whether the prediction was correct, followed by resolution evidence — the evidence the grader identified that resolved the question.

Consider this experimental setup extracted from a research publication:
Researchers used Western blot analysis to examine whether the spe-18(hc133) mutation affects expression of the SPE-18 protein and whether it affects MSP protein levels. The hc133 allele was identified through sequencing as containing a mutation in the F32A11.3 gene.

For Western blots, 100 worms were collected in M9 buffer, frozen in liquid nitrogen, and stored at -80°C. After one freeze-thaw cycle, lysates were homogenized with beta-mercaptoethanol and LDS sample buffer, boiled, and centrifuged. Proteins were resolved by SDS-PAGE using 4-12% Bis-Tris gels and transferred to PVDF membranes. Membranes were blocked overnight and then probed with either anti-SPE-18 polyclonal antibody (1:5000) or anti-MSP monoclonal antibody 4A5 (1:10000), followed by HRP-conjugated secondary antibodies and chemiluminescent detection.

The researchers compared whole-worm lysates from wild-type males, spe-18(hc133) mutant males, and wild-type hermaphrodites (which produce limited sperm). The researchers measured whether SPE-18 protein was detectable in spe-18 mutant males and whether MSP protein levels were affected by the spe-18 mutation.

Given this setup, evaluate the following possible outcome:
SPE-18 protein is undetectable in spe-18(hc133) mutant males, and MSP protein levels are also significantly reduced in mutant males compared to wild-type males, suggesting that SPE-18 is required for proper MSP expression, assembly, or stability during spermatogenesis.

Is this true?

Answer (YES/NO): NO